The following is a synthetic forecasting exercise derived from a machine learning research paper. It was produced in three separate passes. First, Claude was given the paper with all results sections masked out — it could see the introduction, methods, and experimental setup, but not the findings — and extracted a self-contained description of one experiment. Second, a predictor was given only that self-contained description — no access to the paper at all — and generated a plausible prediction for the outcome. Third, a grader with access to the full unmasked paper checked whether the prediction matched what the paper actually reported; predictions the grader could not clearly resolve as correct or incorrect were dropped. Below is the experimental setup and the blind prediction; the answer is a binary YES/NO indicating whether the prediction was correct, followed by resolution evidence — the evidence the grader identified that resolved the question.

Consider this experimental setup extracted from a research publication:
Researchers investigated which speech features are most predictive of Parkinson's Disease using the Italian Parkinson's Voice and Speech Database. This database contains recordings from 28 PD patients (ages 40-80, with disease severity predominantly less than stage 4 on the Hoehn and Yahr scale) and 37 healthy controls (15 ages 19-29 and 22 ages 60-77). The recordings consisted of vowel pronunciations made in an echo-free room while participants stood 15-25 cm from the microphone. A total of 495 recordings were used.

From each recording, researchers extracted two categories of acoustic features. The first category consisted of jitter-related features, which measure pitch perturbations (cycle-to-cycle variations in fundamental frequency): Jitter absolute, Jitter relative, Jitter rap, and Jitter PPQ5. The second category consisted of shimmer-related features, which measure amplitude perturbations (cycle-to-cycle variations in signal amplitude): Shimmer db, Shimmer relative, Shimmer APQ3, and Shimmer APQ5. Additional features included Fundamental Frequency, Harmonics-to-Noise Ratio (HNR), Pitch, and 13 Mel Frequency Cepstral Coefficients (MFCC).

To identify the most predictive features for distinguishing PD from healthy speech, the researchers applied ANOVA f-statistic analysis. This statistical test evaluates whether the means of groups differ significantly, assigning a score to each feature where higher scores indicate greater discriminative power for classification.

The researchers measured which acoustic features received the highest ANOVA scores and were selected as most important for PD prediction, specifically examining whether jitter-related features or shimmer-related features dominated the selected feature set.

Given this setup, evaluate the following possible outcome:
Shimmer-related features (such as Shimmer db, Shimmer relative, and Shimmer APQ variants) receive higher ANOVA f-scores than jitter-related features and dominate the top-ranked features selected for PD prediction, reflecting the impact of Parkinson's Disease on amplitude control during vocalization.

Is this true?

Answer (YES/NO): YES